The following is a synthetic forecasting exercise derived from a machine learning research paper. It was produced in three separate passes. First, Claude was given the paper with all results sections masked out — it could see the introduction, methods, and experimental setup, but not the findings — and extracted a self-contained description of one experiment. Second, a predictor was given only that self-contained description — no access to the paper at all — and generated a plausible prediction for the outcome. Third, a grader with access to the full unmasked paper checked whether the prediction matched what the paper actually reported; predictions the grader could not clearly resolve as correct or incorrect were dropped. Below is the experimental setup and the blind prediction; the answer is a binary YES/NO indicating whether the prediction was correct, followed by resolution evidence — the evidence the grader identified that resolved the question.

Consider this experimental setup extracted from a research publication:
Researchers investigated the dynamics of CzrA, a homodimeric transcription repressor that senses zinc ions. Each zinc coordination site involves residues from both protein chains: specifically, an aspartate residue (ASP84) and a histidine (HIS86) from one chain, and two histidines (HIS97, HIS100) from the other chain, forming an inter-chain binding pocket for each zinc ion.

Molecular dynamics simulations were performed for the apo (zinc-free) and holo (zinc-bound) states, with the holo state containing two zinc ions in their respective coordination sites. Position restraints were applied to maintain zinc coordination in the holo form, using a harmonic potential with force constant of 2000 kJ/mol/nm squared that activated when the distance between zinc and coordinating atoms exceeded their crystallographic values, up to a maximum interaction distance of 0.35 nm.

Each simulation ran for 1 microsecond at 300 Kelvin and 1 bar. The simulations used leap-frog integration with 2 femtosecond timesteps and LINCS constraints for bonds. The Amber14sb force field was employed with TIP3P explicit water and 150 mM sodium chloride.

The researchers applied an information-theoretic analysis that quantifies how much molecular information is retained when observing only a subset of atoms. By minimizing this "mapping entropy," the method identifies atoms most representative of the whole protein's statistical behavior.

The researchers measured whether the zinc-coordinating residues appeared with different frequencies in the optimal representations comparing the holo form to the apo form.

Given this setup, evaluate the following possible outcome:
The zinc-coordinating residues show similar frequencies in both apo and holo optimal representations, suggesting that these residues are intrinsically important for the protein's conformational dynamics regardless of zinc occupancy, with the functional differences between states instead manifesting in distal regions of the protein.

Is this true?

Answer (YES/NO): NO